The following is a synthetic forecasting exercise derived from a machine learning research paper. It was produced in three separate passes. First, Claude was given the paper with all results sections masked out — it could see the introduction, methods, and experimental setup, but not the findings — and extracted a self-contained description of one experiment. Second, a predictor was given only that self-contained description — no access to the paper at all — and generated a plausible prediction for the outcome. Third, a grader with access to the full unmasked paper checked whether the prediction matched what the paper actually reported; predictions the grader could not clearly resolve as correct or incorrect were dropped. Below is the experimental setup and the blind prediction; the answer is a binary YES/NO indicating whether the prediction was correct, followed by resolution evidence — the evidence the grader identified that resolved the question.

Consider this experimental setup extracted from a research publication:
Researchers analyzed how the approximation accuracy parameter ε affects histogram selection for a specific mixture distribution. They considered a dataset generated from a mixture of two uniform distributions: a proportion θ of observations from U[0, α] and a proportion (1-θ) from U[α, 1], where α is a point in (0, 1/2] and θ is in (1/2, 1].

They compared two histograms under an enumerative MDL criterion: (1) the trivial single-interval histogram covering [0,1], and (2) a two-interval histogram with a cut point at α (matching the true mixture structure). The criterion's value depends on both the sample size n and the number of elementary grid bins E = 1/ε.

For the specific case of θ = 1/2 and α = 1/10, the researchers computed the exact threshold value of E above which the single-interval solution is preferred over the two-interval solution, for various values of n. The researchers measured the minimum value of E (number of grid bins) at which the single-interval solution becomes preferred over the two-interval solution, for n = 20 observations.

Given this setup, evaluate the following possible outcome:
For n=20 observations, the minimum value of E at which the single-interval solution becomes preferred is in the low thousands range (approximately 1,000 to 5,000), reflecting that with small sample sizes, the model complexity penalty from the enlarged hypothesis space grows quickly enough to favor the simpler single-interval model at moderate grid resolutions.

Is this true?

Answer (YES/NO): YES